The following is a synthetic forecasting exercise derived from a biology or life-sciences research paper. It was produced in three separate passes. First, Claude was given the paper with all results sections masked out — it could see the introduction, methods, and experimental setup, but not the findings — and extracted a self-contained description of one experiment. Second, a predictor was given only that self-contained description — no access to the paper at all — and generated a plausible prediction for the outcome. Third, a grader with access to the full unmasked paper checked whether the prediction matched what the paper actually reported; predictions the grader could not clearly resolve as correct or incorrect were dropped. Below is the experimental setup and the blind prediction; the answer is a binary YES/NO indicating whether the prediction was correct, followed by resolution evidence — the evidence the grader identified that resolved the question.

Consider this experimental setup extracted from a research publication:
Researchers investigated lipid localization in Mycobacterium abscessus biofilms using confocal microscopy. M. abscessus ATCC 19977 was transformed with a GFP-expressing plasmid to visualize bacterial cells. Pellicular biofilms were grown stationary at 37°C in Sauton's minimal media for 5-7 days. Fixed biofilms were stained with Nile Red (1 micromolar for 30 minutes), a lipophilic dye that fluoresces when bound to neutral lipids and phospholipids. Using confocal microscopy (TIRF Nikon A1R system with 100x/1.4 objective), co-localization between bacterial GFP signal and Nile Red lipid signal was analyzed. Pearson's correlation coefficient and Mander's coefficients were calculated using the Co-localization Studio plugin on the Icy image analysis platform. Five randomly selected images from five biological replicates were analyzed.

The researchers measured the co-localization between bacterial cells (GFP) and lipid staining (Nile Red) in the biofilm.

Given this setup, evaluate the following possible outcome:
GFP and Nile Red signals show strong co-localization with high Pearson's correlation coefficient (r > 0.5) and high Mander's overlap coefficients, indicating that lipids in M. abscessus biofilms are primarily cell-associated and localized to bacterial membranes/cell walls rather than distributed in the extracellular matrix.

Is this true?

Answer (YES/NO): NO